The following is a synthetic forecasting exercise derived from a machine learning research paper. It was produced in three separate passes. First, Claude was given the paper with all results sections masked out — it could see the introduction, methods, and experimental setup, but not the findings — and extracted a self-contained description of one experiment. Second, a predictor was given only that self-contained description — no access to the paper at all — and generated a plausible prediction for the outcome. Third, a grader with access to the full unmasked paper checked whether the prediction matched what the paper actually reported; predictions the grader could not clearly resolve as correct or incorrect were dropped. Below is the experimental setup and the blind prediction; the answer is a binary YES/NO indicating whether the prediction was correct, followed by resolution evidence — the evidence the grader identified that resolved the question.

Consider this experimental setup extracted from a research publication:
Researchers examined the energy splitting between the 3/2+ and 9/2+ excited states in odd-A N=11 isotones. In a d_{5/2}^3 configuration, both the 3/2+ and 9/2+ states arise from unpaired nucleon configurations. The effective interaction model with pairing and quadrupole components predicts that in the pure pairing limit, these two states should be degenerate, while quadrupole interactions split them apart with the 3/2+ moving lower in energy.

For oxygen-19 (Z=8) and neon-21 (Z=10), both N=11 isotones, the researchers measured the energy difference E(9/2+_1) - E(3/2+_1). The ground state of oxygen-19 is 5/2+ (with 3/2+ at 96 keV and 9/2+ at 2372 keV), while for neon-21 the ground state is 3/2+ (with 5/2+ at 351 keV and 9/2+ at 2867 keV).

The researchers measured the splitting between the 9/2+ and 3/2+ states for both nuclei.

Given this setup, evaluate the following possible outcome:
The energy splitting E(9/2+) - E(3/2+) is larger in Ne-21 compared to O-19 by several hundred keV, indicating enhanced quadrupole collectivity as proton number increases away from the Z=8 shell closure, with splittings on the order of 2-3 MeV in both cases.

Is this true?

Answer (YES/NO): YES